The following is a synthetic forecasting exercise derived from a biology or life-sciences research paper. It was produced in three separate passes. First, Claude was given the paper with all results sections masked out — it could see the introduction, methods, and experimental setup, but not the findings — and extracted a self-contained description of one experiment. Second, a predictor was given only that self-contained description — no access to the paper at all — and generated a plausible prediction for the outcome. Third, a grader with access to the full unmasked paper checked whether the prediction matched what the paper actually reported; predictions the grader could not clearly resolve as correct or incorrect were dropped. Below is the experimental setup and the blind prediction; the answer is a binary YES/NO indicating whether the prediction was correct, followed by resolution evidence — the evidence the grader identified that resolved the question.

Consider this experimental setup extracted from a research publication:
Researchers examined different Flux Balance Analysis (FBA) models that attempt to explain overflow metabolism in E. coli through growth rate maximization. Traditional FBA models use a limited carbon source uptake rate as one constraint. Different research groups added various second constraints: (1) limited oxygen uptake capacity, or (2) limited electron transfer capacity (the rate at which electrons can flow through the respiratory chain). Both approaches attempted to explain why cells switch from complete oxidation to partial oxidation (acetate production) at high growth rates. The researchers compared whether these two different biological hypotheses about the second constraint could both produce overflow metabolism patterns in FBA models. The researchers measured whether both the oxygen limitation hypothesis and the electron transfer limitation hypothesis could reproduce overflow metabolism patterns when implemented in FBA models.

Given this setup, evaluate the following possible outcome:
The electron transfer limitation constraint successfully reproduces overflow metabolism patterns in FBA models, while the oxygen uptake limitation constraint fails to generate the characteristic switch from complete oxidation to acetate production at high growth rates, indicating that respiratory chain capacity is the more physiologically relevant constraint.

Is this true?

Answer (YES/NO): NO